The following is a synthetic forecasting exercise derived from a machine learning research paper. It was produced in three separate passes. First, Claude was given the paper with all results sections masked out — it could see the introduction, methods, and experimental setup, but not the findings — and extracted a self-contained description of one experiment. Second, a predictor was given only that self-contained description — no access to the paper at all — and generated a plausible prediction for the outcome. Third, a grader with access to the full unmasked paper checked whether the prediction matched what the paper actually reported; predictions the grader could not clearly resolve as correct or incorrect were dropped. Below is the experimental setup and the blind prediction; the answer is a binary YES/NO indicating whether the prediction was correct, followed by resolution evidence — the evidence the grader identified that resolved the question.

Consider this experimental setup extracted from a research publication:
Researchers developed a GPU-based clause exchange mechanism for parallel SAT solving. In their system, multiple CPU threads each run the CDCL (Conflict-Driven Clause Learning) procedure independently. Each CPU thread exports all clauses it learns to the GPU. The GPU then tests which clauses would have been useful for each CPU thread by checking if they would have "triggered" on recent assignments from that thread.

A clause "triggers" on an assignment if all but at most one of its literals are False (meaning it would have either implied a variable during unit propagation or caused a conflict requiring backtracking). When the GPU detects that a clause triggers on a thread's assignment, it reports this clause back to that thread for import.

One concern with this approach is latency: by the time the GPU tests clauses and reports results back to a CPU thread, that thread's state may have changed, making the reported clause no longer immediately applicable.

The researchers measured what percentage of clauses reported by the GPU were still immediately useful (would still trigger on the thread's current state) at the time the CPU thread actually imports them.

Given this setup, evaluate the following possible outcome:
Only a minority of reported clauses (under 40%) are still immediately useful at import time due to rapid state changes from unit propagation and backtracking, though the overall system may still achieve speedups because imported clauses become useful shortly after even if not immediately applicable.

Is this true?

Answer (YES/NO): NO